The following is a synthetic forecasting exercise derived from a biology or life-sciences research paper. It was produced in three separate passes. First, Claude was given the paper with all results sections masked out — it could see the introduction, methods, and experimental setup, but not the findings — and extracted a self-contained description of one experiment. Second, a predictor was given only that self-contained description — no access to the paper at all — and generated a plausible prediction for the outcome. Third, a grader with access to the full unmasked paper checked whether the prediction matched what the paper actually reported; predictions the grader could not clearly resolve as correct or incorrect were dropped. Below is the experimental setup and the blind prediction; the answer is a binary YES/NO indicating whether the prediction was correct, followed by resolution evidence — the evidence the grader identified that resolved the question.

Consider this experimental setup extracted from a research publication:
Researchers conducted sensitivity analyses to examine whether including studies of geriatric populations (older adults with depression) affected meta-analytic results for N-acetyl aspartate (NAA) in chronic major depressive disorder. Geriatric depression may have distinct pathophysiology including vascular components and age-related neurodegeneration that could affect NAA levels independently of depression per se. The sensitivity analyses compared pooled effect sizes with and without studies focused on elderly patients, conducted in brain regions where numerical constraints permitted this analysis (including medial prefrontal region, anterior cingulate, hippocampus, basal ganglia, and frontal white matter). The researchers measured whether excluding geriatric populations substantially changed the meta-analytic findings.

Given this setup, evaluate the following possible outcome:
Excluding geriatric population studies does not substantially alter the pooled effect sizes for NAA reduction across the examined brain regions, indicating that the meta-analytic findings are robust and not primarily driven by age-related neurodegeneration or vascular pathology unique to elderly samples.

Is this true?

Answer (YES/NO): YES